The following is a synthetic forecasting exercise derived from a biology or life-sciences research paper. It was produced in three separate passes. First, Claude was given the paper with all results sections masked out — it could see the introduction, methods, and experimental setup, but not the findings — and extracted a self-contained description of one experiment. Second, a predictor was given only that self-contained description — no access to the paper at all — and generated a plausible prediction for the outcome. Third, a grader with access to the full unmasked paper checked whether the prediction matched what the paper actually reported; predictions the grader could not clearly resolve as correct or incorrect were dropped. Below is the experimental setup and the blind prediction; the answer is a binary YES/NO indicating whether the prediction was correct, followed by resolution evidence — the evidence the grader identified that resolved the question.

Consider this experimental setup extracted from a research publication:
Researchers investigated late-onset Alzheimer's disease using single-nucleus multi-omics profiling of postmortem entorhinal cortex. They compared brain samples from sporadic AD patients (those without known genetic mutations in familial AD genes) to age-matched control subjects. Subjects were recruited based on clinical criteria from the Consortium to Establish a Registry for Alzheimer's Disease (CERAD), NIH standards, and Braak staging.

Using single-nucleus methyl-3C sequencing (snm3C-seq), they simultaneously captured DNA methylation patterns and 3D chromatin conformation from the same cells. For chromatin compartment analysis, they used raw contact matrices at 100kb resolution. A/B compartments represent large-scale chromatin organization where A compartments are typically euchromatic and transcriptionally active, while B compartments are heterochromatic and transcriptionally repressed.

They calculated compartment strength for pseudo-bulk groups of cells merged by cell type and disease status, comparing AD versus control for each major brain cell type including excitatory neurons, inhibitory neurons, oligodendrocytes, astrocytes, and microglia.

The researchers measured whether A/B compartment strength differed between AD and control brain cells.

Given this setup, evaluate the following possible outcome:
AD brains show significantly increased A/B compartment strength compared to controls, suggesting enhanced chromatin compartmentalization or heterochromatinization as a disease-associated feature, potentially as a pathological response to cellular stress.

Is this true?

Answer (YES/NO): NO